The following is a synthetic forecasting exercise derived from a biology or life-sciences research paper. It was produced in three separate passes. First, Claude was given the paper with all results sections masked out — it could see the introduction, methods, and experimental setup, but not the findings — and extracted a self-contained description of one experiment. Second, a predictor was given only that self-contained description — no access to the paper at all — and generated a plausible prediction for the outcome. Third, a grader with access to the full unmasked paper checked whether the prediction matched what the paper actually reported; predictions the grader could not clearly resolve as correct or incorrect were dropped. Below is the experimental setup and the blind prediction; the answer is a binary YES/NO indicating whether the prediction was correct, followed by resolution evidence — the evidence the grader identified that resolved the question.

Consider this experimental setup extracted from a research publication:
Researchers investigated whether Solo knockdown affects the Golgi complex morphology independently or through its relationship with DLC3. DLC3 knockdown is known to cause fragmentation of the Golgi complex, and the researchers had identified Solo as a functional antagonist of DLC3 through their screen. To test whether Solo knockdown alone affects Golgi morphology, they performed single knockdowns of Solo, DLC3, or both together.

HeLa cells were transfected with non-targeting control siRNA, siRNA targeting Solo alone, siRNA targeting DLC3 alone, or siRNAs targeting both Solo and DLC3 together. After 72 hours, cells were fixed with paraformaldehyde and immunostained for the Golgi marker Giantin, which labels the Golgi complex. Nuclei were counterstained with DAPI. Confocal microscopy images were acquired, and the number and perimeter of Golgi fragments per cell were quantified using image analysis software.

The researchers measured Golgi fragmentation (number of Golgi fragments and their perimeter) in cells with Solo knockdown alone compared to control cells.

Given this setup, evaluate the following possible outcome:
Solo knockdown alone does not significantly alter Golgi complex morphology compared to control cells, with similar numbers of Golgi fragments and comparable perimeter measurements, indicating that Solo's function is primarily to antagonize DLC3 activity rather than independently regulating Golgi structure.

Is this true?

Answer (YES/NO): NO